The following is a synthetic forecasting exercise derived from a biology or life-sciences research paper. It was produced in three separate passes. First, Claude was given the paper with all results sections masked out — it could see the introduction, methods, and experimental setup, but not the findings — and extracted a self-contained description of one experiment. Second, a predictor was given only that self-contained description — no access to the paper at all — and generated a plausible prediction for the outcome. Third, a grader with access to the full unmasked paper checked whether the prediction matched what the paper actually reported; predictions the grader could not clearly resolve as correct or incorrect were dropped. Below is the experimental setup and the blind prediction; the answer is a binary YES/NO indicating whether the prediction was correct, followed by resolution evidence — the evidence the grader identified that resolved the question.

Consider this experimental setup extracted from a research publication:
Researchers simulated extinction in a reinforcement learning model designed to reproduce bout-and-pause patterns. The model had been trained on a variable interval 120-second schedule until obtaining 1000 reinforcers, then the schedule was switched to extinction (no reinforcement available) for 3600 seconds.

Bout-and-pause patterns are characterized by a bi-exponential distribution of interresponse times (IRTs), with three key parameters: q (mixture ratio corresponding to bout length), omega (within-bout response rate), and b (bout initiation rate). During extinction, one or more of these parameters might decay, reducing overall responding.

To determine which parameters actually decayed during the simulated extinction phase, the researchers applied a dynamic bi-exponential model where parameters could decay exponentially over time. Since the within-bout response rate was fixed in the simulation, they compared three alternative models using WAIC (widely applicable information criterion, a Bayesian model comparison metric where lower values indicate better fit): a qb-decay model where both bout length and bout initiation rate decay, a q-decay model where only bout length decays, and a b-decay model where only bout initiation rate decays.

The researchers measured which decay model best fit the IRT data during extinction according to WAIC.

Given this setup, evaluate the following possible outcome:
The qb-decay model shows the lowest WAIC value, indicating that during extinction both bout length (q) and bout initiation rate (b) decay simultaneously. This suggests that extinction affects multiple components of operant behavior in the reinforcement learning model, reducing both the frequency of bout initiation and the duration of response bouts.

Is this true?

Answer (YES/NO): YES